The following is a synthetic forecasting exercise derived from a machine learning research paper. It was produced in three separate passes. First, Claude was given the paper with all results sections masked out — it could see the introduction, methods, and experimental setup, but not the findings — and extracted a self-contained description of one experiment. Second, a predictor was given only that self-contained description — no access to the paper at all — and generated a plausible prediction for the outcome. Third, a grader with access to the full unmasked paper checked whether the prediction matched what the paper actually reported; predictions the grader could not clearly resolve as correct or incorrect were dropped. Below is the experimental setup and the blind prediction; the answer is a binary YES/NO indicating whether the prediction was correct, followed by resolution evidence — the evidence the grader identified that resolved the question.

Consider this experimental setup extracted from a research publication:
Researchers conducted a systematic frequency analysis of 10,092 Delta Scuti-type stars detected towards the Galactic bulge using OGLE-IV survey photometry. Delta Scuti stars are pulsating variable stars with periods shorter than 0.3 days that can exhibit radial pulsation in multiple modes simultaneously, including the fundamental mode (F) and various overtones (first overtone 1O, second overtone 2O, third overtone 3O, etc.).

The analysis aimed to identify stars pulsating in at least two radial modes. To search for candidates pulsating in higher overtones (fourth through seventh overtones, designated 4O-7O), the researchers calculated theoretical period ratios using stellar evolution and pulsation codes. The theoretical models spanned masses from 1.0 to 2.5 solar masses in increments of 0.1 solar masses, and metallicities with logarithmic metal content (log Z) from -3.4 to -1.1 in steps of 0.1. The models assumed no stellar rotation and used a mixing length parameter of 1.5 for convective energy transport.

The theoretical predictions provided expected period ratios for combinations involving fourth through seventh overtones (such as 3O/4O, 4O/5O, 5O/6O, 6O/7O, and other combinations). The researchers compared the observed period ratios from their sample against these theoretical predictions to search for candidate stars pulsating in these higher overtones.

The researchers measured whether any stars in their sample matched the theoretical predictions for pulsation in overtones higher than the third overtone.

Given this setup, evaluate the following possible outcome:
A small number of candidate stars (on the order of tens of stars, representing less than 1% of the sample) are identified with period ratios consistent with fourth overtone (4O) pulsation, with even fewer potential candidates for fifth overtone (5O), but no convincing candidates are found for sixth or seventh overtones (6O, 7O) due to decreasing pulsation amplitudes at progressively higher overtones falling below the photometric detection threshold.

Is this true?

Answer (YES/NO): NO